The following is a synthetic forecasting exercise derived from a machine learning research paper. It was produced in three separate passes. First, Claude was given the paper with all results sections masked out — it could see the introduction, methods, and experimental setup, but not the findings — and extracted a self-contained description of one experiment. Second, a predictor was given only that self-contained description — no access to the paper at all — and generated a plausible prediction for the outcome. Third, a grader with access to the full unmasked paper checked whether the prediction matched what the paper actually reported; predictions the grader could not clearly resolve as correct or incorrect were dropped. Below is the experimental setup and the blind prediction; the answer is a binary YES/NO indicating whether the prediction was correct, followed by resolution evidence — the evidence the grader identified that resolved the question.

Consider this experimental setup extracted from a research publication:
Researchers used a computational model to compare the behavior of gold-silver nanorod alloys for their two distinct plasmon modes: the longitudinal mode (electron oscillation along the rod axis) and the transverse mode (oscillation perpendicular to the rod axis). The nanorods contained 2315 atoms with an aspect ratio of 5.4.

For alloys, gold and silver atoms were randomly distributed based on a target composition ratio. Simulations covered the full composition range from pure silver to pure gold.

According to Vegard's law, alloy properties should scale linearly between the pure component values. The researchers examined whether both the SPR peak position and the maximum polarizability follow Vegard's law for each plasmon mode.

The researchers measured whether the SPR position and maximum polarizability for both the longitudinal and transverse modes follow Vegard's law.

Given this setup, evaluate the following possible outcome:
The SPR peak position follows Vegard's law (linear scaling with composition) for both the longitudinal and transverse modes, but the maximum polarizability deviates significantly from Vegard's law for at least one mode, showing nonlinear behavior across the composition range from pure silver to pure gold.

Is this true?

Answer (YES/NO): YES